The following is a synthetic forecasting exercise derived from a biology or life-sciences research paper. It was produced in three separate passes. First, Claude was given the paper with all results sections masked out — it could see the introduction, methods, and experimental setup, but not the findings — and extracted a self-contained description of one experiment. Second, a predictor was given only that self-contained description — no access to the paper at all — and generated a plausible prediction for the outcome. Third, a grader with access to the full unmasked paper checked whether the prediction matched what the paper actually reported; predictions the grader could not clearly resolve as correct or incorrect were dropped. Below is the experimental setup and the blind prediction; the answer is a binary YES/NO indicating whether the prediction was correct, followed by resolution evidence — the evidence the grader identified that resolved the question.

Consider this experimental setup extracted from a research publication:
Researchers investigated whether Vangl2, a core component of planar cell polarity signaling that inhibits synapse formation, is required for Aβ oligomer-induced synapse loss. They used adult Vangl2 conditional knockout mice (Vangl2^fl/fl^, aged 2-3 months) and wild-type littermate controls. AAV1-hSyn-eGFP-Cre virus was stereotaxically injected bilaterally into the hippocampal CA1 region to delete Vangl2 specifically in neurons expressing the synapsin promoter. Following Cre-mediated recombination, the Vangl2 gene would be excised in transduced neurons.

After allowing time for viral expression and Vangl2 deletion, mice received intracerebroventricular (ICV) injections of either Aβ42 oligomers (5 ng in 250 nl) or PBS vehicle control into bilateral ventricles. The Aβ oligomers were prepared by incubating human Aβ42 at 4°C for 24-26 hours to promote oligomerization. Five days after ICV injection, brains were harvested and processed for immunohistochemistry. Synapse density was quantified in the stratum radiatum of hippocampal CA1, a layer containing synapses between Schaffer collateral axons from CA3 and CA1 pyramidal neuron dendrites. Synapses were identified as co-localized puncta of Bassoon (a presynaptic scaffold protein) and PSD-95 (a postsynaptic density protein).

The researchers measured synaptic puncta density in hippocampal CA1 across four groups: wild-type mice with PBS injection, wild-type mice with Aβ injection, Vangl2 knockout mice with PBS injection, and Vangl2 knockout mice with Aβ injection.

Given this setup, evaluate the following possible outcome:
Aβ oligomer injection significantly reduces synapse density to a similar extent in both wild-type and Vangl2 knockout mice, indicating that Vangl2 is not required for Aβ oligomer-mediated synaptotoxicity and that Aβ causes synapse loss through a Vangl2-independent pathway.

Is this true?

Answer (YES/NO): NO